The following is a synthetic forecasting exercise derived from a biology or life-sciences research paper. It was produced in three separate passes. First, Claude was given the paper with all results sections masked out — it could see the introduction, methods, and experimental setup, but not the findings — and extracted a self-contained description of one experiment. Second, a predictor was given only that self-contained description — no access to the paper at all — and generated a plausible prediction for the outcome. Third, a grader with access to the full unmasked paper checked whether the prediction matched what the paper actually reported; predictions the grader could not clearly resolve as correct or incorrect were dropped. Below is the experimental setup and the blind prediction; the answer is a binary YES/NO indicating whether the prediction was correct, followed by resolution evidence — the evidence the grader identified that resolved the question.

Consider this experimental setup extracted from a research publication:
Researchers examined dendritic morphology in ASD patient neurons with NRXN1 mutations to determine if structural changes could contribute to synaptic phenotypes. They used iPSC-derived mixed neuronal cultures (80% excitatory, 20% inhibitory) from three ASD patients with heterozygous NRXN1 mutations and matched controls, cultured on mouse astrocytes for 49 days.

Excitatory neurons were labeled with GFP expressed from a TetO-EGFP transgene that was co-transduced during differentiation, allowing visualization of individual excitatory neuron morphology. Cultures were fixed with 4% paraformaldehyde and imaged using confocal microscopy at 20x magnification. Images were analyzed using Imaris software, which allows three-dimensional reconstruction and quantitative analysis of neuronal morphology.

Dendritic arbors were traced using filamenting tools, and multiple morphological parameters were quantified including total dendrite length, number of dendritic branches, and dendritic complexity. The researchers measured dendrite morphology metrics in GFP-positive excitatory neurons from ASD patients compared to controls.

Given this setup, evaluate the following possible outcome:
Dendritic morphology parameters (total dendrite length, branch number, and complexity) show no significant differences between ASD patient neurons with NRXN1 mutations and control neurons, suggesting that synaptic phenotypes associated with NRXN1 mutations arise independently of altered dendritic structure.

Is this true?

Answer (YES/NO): YES